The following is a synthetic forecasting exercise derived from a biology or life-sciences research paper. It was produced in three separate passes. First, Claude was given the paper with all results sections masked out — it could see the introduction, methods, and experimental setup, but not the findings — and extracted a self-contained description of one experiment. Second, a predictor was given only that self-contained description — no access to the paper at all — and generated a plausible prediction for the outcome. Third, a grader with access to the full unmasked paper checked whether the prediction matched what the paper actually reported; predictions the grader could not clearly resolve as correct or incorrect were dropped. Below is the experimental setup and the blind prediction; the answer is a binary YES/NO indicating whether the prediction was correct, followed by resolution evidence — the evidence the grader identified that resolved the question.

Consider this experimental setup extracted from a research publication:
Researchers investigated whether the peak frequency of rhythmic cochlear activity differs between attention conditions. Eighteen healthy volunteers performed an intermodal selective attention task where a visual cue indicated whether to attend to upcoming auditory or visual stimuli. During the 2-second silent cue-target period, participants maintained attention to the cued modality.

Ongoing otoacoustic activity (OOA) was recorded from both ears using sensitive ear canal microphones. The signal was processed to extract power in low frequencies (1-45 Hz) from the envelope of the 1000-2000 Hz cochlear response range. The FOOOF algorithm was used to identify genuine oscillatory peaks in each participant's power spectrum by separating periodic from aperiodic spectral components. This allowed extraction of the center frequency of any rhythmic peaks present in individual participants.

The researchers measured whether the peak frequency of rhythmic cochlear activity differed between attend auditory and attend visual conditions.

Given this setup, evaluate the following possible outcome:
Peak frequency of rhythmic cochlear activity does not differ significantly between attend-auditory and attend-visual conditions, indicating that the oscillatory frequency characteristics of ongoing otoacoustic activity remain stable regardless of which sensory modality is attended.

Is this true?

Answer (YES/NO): YES